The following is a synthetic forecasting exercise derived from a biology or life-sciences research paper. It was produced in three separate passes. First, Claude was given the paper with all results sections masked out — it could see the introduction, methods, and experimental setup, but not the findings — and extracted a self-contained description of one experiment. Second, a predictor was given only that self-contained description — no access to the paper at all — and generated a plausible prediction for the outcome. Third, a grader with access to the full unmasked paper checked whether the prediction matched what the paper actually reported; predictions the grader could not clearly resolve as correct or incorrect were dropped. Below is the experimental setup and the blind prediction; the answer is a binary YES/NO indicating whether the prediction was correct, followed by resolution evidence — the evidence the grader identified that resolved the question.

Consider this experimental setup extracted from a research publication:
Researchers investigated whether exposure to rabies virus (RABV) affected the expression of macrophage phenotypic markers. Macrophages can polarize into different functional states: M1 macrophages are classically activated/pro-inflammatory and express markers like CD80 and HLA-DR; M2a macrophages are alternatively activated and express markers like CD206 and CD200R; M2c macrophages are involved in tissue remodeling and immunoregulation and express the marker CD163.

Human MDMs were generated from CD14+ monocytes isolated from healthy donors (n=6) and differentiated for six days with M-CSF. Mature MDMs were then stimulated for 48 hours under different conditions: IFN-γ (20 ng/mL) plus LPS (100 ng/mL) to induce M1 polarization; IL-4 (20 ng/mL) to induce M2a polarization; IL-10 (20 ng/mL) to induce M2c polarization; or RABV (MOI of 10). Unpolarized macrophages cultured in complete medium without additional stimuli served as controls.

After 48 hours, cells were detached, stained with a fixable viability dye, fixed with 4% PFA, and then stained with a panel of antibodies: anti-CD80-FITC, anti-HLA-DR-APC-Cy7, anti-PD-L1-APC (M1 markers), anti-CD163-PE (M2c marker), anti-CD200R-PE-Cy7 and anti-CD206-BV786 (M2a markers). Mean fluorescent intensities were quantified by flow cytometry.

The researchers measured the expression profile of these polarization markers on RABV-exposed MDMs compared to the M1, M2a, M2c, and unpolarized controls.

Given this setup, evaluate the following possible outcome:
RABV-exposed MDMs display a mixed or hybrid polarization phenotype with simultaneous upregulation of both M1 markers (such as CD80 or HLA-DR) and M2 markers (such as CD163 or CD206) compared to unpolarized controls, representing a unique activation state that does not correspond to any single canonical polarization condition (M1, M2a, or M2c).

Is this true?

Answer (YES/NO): NO